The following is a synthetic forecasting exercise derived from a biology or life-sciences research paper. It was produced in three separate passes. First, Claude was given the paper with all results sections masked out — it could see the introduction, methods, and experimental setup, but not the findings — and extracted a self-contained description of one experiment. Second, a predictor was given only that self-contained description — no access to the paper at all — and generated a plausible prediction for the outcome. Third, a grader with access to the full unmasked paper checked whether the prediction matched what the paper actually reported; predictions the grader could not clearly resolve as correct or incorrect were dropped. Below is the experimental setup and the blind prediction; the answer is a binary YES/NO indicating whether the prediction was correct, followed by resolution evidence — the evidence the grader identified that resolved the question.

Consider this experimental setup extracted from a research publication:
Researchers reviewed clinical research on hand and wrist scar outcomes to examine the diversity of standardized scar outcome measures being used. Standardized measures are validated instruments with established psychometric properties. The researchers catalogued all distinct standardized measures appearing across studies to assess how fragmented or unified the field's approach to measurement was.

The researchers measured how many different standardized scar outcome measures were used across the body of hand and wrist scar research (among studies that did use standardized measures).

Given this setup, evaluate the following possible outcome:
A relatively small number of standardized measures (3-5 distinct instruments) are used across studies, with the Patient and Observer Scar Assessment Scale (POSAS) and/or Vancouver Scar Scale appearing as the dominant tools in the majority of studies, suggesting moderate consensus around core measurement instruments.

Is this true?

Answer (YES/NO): NO